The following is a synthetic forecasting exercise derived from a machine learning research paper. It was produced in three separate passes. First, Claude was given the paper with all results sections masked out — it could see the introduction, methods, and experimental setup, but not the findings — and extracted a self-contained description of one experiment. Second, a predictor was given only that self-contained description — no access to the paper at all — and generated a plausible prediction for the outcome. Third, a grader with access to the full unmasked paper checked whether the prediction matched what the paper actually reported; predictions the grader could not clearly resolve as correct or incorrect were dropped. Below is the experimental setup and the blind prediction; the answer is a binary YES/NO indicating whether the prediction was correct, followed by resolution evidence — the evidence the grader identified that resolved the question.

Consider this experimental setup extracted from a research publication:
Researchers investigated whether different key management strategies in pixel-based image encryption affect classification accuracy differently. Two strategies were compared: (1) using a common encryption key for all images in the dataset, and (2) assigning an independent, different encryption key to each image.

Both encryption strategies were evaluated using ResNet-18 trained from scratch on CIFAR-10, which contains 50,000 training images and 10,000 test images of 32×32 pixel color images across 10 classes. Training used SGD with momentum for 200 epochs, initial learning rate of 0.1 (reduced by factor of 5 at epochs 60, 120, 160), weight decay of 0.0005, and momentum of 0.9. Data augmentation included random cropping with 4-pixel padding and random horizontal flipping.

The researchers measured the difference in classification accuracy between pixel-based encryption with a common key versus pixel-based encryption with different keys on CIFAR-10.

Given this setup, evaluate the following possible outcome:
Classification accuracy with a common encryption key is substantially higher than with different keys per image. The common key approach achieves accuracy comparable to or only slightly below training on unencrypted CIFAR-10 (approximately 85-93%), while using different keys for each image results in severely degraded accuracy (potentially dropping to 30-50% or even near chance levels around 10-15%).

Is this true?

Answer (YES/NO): NO